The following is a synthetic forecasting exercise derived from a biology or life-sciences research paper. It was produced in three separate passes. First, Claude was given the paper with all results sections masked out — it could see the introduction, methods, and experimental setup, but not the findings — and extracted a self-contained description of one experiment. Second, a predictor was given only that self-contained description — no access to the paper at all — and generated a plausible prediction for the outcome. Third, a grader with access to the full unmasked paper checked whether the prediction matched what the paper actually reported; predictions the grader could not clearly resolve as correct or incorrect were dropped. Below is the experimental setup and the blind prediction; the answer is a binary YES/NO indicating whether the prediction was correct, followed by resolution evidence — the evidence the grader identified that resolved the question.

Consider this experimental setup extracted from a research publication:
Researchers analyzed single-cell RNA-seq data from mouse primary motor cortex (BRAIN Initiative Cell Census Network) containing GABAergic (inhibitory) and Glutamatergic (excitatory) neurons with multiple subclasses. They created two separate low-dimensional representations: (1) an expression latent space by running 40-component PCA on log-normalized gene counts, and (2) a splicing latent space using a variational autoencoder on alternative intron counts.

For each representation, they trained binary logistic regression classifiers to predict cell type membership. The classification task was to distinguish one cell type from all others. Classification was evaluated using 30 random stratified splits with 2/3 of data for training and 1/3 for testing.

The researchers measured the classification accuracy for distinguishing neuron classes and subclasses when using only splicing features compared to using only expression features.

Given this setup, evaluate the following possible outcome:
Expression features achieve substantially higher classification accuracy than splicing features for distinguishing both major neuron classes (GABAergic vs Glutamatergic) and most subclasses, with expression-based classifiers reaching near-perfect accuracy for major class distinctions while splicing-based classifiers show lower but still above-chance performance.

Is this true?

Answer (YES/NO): NO